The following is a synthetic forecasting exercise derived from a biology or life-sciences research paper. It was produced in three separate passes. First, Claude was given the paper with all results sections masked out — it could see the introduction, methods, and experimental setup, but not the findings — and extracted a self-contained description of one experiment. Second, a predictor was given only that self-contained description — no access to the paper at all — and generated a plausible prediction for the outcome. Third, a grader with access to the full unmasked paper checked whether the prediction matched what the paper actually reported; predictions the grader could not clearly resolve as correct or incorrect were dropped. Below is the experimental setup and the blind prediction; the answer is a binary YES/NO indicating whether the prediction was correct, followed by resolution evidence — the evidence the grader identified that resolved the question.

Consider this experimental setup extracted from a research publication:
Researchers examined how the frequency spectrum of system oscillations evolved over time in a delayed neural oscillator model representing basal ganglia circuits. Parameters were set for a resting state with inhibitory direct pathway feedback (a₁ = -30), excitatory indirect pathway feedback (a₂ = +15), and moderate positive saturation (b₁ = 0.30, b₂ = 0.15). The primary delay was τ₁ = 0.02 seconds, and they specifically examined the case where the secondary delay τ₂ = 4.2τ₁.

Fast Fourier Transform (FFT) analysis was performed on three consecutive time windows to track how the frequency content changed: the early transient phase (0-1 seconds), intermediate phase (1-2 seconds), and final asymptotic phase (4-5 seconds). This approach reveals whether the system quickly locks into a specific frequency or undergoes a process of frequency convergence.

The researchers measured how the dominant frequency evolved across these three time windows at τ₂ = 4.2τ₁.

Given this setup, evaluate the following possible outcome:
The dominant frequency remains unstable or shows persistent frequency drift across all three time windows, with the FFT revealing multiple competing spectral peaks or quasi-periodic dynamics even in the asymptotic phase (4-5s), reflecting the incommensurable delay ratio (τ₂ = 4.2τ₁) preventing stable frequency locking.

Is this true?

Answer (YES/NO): NO